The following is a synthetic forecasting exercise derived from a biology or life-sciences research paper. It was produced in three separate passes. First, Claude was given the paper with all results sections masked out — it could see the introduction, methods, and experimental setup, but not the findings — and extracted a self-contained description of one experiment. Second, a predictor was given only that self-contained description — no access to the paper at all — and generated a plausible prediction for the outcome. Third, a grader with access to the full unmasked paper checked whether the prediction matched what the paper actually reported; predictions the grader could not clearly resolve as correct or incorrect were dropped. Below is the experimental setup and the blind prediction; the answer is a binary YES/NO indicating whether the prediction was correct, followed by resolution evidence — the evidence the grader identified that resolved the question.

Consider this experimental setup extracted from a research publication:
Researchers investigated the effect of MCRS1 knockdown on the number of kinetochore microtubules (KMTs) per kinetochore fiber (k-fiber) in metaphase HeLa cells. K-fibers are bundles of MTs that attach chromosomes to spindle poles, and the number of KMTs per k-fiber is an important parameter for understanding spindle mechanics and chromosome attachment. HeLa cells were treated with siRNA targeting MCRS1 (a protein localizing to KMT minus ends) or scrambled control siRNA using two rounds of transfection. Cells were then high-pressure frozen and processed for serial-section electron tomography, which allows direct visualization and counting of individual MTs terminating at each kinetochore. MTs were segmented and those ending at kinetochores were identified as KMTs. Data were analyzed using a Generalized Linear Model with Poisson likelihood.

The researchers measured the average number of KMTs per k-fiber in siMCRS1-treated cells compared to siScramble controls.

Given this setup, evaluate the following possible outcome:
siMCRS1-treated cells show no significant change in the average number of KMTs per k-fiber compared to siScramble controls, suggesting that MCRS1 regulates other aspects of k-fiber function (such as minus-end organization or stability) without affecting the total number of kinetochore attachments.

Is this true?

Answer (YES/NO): NO